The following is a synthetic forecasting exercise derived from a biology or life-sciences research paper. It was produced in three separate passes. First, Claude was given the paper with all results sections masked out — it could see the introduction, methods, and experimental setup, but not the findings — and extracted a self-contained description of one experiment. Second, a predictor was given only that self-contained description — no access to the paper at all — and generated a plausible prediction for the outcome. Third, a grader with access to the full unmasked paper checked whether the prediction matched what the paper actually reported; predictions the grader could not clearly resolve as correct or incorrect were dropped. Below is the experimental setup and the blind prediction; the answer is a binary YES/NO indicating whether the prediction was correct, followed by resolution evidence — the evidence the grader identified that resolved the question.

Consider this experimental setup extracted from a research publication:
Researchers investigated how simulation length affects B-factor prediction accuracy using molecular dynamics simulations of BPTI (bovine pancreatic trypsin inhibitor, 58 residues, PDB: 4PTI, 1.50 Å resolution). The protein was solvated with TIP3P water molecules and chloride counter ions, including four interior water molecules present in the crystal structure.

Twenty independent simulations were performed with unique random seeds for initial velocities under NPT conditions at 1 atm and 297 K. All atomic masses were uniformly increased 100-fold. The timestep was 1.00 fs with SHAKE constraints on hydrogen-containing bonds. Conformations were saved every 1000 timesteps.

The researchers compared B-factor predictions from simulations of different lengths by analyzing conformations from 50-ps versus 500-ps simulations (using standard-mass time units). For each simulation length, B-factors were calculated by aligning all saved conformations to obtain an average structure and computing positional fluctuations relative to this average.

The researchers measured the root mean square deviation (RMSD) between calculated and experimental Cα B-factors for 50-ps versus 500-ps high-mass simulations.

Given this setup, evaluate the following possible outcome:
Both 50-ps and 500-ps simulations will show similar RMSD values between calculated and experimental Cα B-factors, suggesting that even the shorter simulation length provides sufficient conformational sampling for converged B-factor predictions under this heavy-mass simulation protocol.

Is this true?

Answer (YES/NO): NO